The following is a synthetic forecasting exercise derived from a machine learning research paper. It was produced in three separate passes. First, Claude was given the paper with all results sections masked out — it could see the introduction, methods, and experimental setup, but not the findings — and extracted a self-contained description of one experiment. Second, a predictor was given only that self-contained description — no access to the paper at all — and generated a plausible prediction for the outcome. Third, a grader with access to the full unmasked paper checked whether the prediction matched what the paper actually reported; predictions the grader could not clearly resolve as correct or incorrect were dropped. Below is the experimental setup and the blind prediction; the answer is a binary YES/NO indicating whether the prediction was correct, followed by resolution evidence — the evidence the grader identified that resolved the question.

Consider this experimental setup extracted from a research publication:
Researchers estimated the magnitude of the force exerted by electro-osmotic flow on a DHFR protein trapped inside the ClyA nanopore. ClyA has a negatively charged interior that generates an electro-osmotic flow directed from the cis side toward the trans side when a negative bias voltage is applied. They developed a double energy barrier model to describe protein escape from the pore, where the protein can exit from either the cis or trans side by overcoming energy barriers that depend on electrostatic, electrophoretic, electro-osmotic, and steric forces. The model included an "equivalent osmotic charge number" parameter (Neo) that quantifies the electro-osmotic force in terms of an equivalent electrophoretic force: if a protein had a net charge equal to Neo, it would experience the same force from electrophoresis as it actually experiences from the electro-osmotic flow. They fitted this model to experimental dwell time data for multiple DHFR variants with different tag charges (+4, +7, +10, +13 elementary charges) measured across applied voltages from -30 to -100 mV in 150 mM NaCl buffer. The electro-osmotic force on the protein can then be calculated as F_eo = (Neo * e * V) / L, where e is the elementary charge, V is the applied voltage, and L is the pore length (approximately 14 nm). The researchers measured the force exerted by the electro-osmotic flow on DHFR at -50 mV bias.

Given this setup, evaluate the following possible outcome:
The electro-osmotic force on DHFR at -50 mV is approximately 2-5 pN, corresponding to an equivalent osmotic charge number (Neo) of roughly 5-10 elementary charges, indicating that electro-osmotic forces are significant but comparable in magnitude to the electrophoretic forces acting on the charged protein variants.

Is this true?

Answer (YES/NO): NO